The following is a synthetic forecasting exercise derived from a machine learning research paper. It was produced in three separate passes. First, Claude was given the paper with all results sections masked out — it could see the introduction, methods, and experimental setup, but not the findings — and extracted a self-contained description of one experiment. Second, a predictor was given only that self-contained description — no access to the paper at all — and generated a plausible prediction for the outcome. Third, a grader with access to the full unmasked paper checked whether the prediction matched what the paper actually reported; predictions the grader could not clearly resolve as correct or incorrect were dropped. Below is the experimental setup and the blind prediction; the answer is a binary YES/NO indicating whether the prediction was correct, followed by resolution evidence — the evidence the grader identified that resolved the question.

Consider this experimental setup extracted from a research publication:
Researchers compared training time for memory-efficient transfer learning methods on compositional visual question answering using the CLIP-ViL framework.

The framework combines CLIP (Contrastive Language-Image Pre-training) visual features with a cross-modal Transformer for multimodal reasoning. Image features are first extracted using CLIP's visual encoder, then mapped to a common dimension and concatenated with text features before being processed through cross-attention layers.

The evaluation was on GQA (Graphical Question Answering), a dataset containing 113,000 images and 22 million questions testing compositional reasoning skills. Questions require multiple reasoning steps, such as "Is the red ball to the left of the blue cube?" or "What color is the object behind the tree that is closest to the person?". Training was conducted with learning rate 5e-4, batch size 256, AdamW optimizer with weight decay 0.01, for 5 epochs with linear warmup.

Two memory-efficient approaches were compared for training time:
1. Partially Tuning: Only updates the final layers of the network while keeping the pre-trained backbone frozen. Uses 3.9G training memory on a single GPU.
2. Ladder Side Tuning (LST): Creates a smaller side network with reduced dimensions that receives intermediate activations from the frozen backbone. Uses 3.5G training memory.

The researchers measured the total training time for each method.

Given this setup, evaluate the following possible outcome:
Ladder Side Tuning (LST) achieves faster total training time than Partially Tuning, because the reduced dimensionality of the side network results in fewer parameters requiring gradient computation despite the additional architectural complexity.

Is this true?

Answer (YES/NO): YES